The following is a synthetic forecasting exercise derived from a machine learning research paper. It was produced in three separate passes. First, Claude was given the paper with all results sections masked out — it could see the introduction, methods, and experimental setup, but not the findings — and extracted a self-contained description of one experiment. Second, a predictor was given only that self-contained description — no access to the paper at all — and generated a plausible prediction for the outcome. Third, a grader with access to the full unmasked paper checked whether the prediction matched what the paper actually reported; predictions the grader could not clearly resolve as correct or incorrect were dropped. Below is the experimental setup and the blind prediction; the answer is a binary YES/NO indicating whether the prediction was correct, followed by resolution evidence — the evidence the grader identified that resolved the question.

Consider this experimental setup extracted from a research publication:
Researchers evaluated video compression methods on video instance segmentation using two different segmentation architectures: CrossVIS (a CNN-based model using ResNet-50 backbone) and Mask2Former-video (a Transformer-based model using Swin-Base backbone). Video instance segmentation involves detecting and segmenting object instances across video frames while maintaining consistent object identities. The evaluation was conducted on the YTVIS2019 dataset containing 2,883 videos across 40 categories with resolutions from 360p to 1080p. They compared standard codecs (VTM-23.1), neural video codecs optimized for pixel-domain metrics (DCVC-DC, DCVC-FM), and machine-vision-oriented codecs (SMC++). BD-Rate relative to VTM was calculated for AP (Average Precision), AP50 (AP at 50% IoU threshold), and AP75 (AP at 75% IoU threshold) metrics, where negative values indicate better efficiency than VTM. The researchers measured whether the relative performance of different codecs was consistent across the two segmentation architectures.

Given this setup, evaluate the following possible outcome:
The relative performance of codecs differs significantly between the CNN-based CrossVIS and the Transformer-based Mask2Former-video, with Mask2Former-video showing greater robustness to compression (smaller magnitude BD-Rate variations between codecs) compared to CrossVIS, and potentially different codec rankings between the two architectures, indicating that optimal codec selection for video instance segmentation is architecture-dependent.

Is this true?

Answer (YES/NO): YES